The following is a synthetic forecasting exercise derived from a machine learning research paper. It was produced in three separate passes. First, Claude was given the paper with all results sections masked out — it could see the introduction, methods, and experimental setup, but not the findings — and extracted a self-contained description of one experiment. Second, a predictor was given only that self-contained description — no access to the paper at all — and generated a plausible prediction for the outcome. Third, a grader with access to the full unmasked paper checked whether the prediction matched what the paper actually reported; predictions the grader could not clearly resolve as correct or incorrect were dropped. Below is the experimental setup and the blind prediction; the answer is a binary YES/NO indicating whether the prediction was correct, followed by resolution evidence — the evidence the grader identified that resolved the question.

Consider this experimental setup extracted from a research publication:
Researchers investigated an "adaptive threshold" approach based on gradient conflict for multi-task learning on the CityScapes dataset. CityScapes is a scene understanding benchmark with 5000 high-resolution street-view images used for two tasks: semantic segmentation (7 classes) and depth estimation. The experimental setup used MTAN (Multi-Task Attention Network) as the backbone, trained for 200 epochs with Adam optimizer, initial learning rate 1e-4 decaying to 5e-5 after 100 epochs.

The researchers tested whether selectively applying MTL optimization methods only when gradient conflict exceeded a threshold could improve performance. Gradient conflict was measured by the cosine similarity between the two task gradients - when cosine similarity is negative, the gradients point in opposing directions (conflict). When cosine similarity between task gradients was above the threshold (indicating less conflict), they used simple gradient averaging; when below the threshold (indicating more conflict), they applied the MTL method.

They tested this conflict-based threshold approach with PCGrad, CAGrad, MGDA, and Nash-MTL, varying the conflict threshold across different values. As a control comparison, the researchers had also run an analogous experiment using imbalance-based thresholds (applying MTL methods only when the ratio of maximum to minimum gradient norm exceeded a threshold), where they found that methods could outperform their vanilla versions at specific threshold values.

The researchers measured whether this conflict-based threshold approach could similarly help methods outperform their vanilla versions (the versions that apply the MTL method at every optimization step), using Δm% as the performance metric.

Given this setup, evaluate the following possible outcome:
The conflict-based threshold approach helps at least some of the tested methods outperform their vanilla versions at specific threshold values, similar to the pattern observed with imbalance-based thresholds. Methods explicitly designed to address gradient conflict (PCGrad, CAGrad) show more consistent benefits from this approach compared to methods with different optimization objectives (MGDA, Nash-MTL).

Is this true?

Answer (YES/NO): NO